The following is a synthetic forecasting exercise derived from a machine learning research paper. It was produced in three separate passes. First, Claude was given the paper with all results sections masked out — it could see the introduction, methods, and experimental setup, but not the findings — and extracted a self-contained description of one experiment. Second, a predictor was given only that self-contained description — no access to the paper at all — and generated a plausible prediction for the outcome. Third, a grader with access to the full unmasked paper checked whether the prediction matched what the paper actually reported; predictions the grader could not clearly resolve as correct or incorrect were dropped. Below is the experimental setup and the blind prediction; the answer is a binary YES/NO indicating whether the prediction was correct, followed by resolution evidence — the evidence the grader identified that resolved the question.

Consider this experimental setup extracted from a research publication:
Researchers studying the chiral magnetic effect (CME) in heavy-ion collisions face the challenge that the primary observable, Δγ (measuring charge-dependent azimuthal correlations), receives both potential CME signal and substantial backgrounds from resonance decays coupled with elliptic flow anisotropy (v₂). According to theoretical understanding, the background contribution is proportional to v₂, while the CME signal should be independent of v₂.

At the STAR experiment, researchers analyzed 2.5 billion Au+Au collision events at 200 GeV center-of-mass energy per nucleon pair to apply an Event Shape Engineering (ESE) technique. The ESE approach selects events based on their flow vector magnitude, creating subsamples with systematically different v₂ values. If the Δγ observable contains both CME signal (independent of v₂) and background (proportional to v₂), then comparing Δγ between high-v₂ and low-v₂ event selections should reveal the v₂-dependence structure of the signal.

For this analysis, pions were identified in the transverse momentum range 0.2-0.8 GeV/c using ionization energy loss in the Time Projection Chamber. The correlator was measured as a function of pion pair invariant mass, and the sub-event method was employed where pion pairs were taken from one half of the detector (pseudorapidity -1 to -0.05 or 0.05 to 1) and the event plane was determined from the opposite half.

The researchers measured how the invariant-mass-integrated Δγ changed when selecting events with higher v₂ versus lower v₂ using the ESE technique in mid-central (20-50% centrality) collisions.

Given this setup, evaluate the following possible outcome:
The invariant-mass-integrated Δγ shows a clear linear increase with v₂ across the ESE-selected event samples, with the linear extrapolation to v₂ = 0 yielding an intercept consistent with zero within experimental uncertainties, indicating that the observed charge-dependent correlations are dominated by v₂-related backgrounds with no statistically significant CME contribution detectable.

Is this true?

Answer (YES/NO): YES